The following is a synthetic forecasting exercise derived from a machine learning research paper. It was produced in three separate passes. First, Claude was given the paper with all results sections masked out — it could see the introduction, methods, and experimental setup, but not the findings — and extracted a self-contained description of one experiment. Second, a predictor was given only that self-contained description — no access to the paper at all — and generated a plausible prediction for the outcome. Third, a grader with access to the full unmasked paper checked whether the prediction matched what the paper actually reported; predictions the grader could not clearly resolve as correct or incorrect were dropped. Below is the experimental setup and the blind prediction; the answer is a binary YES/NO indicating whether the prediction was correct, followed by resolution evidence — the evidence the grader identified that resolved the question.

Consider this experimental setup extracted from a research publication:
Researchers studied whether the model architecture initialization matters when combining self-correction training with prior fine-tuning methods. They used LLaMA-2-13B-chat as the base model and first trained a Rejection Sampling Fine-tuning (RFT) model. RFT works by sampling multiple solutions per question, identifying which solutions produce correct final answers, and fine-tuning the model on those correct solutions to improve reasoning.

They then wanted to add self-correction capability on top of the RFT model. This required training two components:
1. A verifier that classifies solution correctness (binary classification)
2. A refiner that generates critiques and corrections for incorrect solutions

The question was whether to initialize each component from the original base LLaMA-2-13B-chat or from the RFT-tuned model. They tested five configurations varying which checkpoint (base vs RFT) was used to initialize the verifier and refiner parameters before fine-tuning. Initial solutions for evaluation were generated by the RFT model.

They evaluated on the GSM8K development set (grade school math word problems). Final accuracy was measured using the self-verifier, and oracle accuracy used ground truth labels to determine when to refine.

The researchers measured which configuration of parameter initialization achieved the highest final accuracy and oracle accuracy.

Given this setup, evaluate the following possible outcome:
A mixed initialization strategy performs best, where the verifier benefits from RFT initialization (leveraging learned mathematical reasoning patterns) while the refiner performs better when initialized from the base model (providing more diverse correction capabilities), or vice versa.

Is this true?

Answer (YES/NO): YES